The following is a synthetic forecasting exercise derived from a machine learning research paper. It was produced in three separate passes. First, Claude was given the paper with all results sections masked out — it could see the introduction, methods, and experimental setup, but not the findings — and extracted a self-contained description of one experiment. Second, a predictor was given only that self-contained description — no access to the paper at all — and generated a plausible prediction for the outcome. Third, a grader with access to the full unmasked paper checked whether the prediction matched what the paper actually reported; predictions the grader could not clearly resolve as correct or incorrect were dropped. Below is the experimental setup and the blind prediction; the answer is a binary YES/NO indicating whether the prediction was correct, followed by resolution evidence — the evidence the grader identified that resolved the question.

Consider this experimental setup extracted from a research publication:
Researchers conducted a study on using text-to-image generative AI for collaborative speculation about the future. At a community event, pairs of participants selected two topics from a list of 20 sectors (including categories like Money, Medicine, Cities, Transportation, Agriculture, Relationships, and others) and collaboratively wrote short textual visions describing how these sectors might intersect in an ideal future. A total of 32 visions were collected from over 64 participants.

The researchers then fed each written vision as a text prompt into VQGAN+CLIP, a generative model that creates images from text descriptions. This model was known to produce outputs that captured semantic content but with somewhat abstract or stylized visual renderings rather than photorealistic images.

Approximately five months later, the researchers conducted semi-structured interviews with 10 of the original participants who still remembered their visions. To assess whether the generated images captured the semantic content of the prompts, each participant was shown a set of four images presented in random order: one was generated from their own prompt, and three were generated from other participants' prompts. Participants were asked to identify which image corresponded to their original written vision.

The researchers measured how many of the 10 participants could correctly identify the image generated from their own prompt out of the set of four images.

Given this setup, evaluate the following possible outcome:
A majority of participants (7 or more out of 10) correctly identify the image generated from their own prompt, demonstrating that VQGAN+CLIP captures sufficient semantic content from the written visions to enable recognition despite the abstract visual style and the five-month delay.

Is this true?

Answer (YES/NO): YES